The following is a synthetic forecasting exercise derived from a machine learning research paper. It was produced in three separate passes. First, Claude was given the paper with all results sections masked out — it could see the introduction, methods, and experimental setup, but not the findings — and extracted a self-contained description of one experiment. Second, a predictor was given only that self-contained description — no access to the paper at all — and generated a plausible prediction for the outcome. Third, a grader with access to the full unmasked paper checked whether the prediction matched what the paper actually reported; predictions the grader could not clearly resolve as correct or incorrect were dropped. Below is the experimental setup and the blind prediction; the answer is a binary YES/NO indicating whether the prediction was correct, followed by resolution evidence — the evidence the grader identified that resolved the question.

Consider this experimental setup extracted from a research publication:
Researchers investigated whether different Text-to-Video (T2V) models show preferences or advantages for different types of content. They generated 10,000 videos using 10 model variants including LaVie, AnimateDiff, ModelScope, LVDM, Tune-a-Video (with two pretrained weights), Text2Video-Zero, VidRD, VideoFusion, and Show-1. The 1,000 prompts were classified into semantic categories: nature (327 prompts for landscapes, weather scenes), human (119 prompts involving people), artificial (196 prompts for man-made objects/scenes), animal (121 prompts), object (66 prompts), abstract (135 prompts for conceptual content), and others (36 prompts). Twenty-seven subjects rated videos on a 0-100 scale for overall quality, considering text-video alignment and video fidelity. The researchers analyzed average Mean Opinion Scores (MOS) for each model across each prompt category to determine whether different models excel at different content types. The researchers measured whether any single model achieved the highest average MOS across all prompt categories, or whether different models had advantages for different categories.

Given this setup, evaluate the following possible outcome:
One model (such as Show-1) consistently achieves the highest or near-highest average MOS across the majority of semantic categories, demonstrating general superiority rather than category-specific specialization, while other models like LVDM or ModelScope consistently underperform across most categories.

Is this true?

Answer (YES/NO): YES